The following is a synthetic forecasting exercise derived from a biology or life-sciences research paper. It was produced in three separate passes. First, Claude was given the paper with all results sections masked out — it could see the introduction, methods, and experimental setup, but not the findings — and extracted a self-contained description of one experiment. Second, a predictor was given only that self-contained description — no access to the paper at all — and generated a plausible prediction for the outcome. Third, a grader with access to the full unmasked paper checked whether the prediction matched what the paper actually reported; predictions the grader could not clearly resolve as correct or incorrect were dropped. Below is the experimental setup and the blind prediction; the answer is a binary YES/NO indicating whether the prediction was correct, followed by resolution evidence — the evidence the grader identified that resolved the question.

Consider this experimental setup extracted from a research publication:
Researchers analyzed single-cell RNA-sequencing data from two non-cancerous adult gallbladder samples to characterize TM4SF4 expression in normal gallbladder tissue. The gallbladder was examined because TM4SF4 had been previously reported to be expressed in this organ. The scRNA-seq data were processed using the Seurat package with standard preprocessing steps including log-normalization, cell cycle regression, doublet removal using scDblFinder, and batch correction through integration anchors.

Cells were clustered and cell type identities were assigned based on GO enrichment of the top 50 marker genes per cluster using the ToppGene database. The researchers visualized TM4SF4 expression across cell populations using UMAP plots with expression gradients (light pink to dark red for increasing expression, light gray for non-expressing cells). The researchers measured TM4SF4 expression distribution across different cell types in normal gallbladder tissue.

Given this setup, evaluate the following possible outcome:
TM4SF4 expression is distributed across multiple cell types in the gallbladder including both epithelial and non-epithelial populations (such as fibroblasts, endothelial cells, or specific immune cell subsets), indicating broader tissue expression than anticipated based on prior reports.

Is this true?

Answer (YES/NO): NO